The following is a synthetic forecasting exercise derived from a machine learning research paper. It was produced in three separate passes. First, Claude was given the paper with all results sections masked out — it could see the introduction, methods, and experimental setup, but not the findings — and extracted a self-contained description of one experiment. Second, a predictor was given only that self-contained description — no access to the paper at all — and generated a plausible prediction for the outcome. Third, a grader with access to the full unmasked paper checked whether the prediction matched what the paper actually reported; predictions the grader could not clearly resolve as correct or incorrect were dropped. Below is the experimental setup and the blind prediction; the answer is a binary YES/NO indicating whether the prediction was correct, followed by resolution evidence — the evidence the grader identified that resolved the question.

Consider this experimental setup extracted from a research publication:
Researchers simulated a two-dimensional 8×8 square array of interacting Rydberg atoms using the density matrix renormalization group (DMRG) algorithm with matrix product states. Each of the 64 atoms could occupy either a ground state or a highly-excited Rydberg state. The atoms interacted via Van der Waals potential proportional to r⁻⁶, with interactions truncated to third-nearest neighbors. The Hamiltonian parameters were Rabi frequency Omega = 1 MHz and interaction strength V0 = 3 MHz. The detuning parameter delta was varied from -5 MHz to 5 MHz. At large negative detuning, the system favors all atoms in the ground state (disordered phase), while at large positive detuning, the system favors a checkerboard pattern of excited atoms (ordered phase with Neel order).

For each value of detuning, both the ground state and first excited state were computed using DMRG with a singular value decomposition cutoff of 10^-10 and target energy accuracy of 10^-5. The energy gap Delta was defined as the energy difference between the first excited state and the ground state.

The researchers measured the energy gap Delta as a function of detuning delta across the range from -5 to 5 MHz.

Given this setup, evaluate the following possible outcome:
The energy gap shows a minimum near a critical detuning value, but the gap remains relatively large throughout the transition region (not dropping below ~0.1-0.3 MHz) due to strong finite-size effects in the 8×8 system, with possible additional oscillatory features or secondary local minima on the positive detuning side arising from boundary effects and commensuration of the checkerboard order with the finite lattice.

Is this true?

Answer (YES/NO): NO